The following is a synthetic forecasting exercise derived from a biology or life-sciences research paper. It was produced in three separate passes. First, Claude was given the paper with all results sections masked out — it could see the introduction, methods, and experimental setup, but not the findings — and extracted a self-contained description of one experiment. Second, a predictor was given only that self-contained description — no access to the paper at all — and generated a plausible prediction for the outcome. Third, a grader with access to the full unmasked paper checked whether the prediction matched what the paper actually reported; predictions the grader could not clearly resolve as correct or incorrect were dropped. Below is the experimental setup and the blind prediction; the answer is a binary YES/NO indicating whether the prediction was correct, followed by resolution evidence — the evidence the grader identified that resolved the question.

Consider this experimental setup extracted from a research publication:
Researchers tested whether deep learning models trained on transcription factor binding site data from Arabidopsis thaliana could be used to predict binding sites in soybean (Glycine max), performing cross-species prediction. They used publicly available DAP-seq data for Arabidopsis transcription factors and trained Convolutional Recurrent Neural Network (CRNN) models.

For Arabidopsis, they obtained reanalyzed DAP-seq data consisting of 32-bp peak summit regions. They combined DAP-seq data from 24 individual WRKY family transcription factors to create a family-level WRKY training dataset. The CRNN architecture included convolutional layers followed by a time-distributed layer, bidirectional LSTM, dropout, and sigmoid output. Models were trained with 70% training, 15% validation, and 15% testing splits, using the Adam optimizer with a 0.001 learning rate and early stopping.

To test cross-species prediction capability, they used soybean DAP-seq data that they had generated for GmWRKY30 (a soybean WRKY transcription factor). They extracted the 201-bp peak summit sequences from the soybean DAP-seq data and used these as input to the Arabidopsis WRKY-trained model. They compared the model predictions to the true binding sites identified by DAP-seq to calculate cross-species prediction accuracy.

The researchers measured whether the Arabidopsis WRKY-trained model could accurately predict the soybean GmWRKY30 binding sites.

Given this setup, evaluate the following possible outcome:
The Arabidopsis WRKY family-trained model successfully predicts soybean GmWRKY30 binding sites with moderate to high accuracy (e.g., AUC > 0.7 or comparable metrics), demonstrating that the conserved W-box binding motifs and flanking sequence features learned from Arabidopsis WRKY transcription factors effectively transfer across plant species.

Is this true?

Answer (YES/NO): NO